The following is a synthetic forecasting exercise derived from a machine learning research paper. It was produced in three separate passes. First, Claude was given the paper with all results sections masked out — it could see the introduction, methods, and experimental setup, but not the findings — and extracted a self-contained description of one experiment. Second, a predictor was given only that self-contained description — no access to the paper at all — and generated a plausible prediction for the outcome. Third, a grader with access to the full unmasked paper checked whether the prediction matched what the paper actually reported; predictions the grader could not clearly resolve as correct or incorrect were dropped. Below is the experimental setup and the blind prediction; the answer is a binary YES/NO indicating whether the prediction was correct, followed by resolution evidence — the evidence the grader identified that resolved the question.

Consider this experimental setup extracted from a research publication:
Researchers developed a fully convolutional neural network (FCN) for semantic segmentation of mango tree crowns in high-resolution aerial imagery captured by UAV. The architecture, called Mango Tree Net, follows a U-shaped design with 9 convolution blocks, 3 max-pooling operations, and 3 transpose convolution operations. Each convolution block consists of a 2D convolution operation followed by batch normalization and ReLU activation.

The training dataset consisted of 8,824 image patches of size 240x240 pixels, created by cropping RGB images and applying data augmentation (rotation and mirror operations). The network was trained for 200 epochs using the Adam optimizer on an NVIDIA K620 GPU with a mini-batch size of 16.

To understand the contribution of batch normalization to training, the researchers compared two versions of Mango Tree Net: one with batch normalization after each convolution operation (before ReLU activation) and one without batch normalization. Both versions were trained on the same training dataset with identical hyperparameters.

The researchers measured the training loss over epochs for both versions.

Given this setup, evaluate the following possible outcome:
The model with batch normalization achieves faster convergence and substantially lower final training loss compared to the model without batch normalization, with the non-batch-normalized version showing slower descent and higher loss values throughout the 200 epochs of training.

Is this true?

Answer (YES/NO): NO